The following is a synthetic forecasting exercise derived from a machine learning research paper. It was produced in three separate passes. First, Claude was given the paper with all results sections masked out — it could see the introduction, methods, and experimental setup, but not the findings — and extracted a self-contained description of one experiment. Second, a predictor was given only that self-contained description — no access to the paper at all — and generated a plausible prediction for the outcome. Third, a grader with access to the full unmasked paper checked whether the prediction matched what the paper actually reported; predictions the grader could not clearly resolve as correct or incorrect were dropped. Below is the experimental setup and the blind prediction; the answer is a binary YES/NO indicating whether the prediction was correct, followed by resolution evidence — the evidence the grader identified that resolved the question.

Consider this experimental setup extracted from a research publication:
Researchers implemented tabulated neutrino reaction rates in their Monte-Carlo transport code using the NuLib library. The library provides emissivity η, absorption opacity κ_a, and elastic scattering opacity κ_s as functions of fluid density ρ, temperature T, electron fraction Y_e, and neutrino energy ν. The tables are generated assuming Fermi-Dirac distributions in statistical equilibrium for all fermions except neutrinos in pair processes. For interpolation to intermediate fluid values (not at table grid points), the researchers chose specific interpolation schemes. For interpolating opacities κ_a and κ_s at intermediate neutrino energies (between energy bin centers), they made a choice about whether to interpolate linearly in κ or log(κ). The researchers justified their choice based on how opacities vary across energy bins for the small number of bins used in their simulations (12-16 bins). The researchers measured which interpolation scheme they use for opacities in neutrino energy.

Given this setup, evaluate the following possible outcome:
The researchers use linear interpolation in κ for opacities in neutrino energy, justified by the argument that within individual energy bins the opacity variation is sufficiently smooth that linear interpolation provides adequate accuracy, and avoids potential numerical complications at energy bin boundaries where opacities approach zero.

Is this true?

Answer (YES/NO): NO